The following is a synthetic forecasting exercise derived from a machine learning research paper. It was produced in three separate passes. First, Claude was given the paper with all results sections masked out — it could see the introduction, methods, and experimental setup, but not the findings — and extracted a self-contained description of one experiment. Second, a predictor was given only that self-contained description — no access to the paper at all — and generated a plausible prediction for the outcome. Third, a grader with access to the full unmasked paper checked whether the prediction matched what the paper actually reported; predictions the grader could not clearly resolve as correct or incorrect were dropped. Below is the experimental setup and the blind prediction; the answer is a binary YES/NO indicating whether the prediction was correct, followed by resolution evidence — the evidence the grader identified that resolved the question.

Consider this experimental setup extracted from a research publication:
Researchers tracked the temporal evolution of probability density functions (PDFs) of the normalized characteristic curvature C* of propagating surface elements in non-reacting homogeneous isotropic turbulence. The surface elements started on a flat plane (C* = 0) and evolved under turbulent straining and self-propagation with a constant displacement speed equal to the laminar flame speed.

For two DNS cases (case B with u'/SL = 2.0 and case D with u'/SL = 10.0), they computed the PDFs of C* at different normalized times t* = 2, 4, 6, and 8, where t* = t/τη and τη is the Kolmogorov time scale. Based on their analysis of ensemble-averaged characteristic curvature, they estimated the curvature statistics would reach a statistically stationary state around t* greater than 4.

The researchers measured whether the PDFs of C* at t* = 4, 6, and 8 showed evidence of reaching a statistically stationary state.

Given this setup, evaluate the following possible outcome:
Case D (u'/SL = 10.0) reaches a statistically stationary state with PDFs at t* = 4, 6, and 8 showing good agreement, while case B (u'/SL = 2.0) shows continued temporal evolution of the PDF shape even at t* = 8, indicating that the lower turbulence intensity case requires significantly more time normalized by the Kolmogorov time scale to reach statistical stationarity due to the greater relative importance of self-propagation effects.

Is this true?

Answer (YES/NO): NO